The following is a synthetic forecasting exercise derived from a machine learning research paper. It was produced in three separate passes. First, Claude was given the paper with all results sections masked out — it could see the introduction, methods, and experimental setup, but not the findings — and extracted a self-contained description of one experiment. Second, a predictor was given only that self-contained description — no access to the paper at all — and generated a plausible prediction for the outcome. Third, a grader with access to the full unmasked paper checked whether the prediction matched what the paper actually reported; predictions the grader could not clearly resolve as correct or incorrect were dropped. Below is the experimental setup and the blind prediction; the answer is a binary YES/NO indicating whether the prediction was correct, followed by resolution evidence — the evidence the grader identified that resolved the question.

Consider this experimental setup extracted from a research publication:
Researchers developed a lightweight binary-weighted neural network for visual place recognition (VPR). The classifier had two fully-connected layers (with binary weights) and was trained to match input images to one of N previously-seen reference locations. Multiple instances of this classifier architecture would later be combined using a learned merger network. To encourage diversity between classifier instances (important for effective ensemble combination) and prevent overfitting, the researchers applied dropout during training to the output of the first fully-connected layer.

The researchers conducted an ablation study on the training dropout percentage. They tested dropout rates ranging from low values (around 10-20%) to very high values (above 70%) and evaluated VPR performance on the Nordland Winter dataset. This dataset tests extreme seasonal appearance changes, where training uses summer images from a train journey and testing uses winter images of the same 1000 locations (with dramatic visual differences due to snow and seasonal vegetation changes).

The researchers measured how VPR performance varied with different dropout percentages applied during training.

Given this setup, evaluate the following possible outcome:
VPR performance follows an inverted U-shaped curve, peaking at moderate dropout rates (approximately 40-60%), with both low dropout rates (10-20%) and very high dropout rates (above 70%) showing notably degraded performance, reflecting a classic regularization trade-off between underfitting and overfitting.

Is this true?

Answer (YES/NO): NO